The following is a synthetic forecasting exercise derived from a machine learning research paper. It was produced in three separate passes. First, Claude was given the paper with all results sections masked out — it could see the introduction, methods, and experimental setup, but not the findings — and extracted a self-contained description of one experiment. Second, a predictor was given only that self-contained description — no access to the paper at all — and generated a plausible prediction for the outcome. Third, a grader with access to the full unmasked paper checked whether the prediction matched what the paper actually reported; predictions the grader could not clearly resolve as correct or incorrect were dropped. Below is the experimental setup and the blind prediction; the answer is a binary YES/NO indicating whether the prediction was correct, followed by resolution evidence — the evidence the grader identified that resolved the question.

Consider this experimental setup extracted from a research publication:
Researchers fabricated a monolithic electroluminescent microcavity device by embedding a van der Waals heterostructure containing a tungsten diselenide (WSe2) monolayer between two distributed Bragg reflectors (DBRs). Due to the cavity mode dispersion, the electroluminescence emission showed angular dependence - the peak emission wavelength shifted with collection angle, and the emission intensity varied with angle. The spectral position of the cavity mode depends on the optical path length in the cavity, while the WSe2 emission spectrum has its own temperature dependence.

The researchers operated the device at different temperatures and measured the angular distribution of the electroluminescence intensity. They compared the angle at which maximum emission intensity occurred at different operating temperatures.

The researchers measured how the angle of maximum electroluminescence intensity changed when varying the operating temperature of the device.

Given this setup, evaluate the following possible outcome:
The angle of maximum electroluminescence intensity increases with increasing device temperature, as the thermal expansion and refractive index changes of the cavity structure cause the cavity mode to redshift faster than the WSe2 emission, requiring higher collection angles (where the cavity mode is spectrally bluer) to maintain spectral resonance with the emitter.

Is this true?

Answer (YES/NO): NO